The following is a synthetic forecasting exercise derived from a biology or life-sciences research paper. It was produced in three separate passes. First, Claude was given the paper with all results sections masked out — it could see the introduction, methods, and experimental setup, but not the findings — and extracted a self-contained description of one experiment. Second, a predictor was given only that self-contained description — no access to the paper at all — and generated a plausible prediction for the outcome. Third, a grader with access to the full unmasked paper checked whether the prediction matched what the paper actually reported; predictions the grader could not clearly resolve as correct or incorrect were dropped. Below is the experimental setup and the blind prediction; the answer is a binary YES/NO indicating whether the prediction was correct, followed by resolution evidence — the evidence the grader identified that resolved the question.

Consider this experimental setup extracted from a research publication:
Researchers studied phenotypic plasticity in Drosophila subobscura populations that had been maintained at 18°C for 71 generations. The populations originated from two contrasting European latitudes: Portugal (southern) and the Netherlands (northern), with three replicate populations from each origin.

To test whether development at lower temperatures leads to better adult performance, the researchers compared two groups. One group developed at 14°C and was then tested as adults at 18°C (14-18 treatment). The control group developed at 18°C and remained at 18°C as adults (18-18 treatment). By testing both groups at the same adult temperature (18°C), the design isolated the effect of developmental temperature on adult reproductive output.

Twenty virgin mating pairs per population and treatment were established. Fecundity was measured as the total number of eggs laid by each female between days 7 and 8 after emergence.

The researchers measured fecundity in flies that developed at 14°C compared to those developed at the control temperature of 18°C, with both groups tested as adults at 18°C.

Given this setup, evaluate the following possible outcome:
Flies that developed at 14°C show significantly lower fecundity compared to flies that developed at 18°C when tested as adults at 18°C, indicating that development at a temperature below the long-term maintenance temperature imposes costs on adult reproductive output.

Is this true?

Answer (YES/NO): NO